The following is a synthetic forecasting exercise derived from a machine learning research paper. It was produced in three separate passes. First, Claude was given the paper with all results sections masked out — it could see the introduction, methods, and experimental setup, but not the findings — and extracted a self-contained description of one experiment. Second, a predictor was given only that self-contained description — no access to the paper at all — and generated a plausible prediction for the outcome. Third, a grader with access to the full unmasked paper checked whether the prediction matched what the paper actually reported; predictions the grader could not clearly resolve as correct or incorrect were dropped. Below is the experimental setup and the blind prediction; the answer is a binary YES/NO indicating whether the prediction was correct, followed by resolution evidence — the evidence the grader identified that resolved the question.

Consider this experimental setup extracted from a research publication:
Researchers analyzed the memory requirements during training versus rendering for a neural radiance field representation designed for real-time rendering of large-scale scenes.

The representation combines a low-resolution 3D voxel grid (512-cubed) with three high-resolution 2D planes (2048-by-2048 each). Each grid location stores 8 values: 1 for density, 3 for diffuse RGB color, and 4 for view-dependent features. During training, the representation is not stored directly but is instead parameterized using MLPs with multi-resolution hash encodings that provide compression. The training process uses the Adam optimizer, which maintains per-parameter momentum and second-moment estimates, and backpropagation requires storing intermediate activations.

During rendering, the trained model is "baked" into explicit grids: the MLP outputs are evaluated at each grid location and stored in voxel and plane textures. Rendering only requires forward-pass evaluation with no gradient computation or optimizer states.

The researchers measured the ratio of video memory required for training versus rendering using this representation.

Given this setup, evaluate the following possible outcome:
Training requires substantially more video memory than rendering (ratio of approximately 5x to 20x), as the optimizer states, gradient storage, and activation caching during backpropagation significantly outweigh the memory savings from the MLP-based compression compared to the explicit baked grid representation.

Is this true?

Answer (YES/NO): YES